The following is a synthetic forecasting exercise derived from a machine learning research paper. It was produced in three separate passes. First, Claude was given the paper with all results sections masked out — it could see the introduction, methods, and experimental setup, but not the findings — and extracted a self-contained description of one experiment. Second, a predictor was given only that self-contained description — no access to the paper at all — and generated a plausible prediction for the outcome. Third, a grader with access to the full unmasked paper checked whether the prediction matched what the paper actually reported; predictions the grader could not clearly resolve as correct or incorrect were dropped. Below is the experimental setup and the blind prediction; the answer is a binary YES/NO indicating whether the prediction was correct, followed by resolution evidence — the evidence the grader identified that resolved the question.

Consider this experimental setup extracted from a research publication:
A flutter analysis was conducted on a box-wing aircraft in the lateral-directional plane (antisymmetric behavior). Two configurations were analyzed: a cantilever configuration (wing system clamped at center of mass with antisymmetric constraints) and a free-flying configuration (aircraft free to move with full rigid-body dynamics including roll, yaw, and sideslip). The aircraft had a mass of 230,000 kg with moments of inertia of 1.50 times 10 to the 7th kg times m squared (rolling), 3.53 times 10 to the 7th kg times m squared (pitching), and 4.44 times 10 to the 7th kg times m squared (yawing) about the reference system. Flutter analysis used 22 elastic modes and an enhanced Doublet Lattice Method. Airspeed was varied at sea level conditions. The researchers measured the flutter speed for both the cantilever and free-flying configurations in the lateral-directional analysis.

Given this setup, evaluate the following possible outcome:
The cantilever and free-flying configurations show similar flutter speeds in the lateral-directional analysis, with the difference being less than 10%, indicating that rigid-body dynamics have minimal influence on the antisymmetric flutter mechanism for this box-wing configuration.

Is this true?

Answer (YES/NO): NO